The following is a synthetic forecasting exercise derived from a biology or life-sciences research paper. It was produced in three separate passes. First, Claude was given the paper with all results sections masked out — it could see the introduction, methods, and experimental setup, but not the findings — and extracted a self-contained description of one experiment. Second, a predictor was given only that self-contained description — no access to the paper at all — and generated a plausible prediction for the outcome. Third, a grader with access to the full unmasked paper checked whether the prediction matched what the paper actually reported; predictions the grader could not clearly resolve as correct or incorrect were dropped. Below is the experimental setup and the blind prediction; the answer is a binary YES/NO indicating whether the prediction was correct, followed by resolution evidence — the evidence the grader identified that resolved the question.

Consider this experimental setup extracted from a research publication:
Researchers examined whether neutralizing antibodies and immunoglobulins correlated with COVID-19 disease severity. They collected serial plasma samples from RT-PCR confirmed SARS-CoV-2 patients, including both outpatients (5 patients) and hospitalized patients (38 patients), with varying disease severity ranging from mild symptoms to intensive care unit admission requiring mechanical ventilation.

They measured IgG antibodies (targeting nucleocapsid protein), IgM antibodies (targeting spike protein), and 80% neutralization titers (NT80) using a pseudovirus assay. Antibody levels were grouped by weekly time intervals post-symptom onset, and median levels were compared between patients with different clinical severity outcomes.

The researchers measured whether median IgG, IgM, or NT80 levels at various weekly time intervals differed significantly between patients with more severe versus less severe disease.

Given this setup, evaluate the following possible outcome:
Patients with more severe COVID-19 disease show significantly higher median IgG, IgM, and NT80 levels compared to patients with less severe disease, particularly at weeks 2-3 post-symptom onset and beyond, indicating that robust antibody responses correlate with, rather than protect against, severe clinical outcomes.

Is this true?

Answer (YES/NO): NO